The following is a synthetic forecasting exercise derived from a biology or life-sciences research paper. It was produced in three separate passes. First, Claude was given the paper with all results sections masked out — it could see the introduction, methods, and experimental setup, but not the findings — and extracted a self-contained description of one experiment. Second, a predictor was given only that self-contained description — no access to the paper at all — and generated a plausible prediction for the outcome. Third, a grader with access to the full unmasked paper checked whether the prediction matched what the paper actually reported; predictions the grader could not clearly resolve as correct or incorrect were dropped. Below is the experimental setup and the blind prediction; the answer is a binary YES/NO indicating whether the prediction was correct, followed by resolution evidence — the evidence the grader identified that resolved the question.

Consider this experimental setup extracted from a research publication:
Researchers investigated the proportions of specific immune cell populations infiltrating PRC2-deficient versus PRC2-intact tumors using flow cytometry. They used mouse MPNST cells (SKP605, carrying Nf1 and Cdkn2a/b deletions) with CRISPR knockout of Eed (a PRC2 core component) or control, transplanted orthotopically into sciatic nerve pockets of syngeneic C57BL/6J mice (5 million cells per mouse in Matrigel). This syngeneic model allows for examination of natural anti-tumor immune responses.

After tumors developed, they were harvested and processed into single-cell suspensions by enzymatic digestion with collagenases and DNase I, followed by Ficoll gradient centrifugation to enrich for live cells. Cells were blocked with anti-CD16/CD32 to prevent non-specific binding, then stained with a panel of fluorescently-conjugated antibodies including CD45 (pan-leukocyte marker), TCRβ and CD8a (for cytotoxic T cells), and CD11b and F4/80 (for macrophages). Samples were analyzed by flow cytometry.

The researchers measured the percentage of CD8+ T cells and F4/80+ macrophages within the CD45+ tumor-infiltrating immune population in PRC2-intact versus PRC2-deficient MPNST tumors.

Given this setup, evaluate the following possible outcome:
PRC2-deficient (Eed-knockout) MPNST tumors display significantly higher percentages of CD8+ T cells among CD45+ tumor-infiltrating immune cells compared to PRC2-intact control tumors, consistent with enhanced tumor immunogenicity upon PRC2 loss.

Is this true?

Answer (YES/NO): NO